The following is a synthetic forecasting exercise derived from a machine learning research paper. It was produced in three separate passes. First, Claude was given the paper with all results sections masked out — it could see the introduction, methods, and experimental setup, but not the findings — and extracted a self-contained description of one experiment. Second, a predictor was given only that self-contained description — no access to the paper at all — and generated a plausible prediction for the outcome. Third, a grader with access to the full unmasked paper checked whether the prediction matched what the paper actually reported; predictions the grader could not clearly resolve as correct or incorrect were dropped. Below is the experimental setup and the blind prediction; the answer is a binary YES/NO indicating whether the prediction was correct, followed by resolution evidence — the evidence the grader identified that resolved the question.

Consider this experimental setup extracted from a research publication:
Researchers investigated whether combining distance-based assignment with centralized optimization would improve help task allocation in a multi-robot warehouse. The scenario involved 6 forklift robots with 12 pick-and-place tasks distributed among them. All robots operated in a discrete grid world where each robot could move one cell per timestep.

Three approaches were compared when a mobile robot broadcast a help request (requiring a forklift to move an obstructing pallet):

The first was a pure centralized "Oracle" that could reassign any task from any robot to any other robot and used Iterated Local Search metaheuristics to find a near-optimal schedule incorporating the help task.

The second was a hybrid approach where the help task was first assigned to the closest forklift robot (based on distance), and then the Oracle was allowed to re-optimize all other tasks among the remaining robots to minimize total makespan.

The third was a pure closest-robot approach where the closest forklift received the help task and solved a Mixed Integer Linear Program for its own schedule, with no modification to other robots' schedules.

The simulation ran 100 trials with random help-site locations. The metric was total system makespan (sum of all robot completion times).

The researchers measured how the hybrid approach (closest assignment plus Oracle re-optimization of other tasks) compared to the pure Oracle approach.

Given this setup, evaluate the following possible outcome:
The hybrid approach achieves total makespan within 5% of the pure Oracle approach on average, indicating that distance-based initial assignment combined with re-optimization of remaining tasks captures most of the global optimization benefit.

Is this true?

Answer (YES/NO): NO